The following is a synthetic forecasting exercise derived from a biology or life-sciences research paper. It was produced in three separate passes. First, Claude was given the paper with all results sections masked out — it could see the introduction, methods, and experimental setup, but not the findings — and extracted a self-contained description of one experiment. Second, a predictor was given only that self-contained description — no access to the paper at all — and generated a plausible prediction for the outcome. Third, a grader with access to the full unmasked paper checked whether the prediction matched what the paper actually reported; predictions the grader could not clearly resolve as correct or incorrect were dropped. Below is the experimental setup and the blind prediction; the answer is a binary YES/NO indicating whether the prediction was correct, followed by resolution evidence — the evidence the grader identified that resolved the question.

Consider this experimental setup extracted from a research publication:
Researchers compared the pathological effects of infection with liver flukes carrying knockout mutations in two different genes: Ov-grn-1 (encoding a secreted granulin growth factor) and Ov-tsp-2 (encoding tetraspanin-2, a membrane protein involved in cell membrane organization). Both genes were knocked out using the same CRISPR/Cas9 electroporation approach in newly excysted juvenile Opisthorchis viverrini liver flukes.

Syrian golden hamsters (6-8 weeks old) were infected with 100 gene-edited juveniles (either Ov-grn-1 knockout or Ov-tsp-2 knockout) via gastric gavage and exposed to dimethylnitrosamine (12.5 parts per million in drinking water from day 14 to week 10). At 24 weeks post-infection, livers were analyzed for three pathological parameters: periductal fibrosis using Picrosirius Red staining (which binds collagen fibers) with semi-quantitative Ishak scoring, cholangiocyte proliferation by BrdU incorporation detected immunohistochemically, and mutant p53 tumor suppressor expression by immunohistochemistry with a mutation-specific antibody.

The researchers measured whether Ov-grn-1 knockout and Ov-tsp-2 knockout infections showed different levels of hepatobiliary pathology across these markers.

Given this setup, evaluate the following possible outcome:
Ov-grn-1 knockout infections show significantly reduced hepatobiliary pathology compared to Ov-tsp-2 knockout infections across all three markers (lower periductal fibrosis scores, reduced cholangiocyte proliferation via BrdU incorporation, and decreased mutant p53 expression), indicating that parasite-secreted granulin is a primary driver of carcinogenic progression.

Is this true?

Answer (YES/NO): YES